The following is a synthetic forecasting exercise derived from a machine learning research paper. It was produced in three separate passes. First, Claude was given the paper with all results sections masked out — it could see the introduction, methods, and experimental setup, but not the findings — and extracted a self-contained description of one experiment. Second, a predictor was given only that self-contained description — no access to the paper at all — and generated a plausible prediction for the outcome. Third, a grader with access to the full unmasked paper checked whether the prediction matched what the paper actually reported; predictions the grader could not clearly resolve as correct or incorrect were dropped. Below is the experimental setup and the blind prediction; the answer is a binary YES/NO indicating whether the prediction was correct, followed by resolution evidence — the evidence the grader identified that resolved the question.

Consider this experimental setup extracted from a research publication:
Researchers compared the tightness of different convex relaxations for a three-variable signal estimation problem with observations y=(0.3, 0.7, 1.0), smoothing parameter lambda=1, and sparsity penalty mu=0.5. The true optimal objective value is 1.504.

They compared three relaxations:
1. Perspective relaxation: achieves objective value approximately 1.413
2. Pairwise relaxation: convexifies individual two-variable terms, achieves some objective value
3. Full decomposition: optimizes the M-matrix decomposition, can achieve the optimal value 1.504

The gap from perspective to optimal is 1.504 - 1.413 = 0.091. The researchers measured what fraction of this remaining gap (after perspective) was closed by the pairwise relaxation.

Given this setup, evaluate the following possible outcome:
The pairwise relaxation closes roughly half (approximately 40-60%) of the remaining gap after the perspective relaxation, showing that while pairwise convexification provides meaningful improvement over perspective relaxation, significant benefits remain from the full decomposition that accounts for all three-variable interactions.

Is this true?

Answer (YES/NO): NO